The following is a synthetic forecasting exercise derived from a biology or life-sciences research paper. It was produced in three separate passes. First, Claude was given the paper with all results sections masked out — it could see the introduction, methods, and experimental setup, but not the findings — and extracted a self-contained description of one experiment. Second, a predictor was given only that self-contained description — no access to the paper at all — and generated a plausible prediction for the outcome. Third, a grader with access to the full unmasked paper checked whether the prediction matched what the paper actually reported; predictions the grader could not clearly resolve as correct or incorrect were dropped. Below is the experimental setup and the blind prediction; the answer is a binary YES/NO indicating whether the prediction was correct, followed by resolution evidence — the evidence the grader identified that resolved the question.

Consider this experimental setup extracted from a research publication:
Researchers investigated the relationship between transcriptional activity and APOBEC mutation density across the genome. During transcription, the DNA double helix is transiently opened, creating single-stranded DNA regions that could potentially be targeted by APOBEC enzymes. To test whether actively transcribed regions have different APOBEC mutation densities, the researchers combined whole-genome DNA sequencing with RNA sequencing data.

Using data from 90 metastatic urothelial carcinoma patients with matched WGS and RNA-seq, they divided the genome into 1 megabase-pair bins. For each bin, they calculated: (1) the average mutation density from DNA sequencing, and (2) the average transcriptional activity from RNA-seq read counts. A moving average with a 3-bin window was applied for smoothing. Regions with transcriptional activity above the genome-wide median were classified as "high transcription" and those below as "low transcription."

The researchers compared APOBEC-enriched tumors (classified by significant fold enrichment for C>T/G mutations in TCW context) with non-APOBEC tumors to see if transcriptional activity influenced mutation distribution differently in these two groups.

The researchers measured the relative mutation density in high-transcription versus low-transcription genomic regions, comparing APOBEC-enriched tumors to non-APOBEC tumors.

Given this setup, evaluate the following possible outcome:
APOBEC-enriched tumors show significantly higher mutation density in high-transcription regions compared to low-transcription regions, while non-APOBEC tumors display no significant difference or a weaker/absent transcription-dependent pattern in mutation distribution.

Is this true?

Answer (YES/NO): NO